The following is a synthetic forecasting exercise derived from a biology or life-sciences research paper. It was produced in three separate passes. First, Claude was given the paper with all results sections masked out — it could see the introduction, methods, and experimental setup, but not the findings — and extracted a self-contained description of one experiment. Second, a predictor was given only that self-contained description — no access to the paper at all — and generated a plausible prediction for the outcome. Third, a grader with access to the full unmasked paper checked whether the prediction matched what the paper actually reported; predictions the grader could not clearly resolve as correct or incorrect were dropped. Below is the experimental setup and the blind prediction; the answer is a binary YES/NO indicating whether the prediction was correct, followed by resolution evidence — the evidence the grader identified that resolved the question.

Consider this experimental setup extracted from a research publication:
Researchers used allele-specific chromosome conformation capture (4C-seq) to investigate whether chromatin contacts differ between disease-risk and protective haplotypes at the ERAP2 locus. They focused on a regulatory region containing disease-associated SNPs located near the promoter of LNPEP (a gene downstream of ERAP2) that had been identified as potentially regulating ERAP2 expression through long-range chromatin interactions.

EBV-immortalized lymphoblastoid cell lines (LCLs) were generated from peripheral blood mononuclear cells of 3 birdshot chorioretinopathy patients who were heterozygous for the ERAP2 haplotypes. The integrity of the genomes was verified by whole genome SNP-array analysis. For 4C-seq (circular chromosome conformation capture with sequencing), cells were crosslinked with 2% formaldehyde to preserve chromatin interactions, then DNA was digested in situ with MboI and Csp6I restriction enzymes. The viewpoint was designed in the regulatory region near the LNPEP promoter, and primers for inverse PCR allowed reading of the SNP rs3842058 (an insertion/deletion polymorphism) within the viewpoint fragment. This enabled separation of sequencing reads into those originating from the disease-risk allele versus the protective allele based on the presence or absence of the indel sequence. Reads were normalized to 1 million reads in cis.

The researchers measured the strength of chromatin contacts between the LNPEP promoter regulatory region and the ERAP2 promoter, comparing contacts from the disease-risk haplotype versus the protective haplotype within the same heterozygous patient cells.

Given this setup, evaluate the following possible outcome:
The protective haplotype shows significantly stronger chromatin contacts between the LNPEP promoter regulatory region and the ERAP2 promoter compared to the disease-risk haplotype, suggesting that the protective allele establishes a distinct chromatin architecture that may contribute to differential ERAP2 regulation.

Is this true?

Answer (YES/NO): NO